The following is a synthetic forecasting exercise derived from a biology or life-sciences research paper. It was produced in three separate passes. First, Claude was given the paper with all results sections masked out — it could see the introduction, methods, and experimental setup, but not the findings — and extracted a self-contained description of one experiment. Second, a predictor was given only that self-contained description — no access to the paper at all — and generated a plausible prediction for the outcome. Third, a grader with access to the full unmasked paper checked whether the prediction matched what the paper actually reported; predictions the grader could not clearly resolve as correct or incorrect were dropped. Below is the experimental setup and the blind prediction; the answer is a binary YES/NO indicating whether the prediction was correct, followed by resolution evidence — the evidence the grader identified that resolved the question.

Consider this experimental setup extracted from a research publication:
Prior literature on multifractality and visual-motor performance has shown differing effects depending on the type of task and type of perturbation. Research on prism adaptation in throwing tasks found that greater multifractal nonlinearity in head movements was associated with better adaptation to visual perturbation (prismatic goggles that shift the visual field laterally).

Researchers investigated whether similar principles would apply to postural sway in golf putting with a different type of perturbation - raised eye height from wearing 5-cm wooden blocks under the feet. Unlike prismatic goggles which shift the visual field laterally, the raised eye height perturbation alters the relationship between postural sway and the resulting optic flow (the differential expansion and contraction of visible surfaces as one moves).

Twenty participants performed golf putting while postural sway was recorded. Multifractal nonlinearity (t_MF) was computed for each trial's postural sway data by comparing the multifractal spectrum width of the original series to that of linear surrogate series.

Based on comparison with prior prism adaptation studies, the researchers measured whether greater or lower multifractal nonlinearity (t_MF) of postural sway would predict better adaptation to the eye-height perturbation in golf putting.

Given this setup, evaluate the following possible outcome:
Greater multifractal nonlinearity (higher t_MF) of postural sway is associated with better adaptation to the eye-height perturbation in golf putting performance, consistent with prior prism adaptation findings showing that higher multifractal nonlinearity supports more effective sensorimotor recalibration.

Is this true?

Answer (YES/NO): NO